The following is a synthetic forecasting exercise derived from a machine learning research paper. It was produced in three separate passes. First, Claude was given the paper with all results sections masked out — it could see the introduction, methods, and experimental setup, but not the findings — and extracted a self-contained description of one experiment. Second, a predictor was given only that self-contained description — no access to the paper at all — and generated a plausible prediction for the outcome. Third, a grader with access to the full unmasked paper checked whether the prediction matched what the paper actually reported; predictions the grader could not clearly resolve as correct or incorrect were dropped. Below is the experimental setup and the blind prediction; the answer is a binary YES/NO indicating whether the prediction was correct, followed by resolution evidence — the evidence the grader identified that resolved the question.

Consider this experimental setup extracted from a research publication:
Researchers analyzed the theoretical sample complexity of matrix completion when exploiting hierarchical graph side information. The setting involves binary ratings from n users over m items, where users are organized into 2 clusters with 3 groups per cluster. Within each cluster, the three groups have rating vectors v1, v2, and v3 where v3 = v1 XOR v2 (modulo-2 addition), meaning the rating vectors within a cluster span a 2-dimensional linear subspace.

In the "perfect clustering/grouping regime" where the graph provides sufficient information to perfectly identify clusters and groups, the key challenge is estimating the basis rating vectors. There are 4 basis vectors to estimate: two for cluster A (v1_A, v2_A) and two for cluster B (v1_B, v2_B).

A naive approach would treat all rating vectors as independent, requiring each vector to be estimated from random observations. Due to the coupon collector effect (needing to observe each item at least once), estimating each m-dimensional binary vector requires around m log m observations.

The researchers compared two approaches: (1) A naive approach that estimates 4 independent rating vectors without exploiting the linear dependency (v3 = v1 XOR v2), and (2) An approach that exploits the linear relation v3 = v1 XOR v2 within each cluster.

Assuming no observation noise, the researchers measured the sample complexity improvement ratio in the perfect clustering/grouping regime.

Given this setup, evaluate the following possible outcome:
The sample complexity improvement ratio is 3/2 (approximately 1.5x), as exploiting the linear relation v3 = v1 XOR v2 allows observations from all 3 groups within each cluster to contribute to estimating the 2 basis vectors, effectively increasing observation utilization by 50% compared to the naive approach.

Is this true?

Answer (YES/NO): NO